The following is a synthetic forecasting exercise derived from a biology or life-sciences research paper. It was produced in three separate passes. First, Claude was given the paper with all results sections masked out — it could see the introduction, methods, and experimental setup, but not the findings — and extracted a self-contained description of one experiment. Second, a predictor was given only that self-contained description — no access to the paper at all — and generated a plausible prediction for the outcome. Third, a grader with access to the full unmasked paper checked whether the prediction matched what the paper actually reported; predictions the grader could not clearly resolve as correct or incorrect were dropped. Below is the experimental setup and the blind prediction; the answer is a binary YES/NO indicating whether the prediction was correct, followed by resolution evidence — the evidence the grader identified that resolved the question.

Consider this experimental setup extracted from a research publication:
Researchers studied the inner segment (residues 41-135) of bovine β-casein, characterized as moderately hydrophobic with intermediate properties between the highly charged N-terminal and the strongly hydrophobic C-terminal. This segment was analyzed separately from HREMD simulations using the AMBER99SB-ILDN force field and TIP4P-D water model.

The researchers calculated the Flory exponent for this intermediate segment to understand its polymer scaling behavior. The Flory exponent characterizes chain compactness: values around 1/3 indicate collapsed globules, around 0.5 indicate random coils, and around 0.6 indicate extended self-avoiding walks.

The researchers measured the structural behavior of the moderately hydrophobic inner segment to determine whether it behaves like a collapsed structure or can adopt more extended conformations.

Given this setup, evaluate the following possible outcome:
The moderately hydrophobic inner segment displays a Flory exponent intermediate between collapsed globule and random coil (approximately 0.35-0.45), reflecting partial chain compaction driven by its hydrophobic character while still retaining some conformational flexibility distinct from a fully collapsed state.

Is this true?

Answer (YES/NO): NO